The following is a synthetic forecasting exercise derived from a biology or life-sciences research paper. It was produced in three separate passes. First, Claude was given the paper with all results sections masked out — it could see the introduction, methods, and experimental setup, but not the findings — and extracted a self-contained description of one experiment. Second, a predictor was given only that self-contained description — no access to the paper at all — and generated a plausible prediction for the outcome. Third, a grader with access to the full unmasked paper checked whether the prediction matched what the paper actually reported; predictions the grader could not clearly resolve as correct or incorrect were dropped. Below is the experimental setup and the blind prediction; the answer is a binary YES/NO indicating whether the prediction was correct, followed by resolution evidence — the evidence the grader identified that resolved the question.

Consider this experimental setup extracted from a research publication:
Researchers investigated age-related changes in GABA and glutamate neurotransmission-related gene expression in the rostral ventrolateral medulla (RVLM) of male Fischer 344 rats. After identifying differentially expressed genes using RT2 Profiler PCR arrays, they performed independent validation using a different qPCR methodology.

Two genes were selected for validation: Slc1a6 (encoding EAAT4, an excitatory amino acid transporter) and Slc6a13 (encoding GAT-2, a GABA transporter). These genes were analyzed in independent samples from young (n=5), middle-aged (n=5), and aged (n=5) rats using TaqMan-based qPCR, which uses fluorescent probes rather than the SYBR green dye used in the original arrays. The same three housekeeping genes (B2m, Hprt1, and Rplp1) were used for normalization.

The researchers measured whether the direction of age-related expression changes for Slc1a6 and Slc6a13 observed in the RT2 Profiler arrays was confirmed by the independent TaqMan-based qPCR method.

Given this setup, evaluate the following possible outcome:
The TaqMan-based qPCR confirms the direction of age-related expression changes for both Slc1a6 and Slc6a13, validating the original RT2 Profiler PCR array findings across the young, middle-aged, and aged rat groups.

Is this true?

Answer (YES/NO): YES